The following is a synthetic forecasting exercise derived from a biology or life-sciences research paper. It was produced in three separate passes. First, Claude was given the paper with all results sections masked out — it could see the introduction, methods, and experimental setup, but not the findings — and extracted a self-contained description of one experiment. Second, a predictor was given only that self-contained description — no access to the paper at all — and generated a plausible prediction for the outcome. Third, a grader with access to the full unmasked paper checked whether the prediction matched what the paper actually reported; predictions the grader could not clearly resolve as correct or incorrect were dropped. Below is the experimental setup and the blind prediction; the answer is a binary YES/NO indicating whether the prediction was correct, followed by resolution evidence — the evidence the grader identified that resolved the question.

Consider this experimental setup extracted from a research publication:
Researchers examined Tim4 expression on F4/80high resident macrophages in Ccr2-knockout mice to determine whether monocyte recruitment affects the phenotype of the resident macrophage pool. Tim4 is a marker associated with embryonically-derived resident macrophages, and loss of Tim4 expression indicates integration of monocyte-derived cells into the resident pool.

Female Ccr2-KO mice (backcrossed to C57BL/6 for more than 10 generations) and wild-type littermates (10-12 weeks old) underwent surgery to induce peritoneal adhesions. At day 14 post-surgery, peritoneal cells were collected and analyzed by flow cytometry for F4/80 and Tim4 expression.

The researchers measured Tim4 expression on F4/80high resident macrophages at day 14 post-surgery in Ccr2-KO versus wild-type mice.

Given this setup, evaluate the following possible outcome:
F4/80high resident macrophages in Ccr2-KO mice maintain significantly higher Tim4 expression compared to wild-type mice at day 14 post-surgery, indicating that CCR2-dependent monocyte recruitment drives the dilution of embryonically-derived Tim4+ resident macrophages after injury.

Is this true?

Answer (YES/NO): YES